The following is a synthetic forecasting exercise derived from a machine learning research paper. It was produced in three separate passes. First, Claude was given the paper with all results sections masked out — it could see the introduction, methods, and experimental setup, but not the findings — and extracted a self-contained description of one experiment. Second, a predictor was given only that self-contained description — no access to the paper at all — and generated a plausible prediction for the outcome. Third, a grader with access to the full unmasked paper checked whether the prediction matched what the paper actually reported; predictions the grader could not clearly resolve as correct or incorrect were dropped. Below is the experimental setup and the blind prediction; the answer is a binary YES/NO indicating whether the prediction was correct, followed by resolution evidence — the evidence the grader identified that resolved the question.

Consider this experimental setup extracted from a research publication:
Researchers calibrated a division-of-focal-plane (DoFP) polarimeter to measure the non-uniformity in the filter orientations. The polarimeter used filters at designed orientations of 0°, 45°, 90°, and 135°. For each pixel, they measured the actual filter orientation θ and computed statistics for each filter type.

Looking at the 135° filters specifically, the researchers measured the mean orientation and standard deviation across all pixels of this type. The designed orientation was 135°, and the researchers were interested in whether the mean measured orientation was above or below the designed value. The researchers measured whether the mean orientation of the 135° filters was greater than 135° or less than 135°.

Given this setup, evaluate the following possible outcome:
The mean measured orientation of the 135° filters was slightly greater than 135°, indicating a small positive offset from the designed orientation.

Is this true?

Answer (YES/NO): YES